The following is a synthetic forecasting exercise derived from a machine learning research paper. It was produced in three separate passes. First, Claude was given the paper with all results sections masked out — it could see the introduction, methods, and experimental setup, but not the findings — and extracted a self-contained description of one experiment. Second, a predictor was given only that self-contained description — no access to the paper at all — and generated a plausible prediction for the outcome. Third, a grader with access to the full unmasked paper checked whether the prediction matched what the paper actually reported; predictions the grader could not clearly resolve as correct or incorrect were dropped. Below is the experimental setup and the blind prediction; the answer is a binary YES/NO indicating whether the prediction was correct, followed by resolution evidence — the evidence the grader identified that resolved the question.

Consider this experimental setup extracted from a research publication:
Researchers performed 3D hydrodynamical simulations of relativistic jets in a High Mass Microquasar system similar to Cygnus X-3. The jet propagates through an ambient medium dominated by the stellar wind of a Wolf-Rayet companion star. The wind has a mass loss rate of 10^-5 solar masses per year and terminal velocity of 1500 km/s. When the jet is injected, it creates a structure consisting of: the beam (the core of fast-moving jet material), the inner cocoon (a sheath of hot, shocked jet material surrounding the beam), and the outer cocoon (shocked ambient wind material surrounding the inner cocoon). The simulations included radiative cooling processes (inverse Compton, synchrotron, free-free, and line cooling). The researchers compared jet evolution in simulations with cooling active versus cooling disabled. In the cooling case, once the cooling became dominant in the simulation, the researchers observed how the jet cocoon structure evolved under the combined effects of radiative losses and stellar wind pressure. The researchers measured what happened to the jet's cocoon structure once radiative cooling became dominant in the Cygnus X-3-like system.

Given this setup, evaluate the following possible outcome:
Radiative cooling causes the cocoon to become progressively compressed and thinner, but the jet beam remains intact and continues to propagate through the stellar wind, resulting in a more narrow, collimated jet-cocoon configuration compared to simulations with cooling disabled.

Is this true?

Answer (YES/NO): NO